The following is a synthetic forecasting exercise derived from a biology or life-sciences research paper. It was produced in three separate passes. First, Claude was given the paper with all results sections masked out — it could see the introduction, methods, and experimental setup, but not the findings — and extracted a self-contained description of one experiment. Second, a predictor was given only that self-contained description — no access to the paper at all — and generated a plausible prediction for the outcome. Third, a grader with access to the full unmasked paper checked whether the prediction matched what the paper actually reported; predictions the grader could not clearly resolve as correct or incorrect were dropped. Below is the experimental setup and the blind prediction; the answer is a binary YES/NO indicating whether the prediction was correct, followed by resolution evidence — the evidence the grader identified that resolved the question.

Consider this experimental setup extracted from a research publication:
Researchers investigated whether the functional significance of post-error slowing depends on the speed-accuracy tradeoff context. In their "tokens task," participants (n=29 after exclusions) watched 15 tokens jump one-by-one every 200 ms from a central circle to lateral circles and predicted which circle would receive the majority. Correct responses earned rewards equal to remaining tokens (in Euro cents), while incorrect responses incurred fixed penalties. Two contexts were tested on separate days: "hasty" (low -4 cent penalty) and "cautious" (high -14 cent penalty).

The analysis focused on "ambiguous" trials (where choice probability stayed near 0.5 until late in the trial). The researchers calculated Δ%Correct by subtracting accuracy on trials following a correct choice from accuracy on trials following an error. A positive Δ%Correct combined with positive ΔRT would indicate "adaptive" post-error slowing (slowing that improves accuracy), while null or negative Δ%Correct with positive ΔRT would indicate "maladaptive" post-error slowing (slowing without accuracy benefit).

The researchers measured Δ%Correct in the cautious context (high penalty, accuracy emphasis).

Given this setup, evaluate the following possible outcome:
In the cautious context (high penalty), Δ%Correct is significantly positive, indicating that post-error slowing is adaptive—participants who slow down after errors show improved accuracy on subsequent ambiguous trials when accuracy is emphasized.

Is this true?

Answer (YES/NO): NO